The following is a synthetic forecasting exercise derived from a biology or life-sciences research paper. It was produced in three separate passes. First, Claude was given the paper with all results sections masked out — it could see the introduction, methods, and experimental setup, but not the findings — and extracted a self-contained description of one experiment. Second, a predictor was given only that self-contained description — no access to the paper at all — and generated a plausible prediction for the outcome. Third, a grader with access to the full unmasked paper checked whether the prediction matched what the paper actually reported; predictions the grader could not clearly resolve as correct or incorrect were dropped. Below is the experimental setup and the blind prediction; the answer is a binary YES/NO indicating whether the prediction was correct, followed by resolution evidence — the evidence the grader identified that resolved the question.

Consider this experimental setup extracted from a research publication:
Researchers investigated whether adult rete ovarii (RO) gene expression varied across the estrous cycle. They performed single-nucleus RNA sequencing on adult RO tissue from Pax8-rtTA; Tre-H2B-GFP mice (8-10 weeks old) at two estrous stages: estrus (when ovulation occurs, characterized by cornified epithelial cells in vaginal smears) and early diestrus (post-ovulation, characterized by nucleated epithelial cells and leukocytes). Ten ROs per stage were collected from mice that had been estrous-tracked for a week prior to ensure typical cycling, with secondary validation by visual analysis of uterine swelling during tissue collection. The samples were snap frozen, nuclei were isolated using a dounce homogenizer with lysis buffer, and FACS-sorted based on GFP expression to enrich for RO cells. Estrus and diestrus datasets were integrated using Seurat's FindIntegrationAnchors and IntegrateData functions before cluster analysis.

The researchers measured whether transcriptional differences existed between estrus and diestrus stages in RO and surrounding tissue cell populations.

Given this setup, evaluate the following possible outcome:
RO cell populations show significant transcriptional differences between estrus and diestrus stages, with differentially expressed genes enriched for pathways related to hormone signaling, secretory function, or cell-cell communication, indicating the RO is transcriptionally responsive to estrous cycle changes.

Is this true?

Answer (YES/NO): NO